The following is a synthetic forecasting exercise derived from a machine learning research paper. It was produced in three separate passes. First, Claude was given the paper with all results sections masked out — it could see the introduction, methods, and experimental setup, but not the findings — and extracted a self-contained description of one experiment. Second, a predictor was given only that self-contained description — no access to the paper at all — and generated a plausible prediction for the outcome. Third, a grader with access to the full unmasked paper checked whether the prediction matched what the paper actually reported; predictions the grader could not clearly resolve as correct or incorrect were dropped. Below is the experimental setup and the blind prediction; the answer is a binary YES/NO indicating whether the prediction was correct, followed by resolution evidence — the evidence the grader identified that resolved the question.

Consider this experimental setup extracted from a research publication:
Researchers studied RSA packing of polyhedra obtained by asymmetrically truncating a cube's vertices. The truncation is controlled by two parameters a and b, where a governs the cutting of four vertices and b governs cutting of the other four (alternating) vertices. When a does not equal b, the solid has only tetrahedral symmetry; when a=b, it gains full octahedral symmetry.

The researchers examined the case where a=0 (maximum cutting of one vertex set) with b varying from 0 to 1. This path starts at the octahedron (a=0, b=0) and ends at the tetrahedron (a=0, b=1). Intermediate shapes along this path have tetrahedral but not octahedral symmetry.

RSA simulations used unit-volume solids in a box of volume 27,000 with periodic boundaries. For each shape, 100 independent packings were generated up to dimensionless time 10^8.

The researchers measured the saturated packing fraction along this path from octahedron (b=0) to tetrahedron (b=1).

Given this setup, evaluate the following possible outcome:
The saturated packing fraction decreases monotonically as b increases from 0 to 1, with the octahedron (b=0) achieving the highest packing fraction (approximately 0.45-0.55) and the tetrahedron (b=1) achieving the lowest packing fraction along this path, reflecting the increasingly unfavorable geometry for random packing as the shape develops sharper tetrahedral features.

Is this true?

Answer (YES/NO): NO